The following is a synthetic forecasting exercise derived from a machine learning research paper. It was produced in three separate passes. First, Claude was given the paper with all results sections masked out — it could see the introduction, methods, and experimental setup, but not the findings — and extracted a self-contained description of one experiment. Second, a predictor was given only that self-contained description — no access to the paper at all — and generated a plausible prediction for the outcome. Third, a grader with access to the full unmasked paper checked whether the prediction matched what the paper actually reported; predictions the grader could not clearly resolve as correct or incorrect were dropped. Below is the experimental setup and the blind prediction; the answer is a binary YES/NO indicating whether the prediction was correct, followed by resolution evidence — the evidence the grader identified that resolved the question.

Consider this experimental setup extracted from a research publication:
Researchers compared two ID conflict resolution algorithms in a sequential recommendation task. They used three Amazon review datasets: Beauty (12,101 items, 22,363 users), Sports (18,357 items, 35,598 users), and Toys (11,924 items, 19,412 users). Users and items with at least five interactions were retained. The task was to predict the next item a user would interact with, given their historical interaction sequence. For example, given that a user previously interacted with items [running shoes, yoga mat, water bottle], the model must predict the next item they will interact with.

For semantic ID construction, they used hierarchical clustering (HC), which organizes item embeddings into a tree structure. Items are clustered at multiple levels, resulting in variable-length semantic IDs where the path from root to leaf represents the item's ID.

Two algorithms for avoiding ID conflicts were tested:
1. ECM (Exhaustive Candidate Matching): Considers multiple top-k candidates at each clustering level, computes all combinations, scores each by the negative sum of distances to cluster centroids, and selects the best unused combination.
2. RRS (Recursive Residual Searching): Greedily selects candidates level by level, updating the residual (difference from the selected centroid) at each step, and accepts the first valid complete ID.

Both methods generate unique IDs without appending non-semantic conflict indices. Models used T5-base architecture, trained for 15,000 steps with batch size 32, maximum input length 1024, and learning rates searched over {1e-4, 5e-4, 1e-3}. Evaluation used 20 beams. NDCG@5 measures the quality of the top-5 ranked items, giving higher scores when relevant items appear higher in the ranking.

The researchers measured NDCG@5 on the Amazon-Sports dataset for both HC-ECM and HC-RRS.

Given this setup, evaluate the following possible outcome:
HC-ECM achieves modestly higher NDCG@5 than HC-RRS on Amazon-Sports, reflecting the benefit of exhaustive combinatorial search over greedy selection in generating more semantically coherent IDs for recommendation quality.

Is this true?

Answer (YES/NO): NO